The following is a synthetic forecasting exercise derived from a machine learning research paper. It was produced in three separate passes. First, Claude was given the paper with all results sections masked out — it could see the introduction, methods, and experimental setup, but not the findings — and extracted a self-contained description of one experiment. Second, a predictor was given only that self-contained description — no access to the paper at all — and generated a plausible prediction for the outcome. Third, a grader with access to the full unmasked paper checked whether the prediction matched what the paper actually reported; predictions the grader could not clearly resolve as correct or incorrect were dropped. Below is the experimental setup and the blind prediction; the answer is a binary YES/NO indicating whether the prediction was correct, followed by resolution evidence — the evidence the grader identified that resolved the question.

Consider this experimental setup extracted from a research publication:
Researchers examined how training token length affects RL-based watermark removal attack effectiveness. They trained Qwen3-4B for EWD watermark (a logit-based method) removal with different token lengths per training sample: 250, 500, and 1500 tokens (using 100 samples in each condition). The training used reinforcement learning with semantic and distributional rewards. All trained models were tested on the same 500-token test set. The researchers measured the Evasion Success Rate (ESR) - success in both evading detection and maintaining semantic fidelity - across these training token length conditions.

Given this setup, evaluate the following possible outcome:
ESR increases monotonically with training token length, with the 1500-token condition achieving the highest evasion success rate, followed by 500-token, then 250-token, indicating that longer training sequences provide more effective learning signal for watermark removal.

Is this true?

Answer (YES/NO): YES